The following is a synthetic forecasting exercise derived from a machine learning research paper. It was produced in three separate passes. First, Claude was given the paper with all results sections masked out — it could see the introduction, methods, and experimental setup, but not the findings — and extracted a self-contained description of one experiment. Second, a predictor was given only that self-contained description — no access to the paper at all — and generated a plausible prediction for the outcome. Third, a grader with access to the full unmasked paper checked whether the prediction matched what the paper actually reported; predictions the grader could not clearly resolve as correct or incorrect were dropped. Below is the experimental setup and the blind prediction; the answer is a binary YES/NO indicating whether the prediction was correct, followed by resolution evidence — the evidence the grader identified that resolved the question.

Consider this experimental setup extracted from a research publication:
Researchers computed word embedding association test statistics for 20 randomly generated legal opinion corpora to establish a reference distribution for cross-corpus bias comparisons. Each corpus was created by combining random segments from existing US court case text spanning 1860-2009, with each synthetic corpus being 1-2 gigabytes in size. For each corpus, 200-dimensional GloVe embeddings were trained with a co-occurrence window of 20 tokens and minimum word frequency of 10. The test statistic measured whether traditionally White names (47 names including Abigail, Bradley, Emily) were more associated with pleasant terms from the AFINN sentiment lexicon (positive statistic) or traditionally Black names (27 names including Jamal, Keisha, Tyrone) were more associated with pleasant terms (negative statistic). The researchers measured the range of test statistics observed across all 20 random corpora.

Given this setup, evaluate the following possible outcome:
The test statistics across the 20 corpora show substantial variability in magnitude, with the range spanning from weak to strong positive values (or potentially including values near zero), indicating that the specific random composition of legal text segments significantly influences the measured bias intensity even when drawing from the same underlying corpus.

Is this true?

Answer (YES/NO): NO